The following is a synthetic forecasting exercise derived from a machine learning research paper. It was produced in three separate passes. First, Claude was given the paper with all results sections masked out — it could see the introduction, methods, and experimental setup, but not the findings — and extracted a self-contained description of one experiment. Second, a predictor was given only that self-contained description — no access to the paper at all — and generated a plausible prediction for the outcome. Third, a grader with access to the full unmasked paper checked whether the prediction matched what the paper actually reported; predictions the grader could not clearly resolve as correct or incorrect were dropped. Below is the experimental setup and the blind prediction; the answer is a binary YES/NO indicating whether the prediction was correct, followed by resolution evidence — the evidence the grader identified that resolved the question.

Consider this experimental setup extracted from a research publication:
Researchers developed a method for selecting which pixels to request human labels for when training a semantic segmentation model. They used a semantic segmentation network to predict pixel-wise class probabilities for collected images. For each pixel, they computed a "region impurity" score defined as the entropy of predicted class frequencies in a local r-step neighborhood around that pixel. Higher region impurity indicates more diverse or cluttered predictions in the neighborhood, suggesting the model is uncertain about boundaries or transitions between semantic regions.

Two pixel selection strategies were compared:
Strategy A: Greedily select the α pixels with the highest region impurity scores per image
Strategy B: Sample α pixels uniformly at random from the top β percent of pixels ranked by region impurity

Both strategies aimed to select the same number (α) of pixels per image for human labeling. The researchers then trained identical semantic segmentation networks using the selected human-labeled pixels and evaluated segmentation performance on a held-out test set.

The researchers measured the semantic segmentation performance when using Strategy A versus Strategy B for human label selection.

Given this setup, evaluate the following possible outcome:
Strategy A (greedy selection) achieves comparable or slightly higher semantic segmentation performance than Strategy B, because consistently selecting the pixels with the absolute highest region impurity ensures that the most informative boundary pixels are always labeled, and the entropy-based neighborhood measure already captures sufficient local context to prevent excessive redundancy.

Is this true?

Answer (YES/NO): NO